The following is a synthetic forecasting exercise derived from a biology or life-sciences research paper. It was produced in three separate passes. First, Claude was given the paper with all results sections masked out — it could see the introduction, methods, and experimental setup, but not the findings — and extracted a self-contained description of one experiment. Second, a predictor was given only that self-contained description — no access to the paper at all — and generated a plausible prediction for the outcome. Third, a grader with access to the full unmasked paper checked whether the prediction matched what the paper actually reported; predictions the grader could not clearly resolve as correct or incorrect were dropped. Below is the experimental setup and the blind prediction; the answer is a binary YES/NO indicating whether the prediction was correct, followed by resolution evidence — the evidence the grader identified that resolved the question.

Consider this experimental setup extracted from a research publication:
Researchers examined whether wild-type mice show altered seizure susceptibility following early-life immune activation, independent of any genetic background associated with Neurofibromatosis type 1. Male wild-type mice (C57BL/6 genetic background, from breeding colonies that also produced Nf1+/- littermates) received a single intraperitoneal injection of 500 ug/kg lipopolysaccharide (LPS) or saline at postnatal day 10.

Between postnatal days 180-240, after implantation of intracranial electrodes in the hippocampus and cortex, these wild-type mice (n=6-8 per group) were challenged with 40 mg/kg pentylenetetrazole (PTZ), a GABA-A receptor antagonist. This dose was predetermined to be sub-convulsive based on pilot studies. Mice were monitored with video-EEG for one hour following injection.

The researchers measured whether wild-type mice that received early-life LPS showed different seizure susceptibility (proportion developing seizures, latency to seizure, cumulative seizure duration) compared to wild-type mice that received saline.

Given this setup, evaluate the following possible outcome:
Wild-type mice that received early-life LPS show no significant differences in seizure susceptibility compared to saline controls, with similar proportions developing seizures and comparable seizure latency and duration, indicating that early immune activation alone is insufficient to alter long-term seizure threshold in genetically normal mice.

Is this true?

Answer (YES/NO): NO